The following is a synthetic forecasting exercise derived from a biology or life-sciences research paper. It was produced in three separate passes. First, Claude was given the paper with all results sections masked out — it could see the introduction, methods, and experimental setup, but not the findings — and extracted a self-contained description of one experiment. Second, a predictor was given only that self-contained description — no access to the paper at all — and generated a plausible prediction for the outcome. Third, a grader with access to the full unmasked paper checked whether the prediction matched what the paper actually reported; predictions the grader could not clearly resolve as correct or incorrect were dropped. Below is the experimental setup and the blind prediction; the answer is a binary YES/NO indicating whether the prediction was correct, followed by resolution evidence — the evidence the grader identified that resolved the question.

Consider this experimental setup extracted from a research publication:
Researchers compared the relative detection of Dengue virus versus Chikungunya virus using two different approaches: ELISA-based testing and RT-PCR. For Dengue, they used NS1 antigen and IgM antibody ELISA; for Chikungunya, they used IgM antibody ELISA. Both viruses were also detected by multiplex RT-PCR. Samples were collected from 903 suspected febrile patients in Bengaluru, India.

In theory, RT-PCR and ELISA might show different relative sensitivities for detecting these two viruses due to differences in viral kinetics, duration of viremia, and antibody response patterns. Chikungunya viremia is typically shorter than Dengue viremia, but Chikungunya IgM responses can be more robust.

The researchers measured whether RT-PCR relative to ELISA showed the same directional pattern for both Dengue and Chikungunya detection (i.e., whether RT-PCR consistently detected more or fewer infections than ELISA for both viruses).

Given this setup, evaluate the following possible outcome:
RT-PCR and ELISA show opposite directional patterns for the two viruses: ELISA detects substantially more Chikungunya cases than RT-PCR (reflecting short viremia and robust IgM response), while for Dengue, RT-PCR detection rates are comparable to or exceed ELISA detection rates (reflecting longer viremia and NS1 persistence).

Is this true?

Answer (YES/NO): YES